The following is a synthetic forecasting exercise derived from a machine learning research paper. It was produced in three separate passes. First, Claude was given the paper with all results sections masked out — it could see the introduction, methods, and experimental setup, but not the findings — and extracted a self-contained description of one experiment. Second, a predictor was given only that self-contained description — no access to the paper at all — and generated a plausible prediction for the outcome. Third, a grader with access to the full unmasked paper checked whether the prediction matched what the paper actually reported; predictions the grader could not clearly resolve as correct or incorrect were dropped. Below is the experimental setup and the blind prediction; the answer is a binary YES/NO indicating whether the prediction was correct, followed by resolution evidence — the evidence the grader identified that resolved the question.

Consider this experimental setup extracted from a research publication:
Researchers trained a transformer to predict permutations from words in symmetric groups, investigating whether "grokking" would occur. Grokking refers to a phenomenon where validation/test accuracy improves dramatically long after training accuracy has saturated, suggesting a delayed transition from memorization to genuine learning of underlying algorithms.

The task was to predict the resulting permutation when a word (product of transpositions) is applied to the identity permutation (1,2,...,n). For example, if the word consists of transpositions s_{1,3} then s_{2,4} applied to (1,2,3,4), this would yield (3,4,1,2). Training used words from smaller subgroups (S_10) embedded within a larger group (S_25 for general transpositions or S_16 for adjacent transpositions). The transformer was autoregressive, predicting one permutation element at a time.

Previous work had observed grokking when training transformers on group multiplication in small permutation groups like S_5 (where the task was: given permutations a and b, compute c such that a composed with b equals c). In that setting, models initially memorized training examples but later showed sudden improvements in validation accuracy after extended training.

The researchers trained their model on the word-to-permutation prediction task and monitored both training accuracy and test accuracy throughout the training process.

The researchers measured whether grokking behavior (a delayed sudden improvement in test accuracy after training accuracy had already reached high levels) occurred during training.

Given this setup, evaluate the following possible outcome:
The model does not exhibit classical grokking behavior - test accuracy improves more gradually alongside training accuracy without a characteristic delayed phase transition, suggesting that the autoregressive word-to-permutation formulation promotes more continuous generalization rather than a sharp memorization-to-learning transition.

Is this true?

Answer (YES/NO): YES